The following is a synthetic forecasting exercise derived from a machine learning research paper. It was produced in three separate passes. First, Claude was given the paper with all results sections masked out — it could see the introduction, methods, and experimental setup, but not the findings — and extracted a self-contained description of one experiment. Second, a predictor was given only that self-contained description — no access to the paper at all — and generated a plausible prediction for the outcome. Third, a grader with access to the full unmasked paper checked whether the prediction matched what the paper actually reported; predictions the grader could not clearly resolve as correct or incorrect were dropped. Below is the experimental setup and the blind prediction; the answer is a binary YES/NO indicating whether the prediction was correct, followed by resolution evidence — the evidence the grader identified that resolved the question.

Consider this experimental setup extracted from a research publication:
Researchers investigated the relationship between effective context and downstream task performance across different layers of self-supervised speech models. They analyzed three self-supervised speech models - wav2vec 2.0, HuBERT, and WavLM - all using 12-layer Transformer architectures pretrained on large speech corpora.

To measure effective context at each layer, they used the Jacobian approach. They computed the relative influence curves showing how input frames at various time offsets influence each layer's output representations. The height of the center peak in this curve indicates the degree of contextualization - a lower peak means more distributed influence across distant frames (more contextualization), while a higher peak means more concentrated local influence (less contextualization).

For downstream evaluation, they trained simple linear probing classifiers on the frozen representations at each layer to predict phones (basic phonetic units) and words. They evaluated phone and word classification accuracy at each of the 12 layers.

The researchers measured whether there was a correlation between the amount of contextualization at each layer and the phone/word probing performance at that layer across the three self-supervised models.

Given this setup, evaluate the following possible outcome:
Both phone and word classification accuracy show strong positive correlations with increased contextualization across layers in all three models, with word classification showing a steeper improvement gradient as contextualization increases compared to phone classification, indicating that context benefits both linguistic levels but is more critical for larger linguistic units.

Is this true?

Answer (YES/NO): NO